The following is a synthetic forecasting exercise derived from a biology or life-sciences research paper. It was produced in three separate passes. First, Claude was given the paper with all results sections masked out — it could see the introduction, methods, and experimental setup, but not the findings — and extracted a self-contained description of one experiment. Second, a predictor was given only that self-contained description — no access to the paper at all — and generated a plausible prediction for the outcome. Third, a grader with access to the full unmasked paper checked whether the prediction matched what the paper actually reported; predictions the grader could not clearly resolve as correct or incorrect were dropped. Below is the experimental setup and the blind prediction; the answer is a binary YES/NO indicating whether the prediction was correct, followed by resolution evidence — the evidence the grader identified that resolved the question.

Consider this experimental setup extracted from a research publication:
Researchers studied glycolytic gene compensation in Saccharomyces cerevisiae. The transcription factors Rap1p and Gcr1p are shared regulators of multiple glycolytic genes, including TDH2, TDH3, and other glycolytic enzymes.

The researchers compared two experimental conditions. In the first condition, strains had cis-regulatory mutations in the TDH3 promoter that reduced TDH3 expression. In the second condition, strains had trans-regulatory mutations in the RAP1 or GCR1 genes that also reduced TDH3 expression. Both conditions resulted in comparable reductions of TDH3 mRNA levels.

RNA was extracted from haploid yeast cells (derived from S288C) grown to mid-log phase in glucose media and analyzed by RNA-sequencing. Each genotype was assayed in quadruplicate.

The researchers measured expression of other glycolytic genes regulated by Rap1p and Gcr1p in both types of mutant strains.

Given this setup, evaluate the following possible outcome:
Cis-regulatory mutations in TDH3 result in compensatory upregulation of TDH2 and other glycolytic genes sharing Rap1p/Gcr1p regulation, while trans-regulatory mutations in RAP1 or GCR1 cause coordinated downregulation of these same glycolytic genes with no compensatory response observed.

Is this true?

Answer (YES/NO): YES